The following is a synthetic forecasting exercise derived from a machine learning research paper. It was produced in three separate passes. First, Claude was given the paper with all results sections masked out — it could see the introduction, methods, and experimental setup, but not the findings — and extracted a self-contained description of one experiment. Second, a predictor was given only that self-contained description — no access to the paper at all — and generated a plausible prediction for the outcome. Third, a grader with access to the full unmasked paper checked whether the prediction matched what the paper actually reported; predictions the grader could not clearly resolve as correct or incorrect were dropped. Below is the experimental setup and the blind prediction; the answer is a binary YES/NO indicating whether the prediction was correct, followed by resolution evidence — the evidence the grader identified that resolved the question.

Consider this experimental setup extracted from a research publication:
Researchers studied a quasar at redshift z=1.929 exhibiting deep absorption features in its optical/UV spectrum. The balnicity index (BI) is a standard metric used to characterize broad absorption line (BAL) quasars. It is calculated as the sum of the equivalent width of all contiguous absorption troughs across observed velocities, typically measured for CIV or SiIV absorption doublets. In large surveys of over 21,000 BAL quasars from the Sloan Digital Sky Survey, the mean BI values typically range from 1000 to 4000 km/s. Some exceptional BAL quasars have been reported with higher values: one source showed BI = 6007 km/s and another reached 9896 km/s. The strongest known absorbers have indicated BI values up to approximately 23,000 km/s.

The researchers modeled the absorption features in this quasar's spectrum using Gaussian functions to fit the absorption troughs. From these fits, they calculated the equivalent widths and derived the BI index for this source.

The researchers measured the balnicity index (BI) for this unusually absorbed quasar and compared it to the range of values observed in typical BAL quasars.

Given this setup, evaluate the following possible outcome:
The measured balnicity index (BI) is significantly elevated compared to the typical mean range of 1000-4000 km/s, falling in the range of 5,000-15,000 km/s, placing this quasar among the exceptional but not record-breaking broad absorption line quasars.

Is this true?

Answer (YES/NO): NO